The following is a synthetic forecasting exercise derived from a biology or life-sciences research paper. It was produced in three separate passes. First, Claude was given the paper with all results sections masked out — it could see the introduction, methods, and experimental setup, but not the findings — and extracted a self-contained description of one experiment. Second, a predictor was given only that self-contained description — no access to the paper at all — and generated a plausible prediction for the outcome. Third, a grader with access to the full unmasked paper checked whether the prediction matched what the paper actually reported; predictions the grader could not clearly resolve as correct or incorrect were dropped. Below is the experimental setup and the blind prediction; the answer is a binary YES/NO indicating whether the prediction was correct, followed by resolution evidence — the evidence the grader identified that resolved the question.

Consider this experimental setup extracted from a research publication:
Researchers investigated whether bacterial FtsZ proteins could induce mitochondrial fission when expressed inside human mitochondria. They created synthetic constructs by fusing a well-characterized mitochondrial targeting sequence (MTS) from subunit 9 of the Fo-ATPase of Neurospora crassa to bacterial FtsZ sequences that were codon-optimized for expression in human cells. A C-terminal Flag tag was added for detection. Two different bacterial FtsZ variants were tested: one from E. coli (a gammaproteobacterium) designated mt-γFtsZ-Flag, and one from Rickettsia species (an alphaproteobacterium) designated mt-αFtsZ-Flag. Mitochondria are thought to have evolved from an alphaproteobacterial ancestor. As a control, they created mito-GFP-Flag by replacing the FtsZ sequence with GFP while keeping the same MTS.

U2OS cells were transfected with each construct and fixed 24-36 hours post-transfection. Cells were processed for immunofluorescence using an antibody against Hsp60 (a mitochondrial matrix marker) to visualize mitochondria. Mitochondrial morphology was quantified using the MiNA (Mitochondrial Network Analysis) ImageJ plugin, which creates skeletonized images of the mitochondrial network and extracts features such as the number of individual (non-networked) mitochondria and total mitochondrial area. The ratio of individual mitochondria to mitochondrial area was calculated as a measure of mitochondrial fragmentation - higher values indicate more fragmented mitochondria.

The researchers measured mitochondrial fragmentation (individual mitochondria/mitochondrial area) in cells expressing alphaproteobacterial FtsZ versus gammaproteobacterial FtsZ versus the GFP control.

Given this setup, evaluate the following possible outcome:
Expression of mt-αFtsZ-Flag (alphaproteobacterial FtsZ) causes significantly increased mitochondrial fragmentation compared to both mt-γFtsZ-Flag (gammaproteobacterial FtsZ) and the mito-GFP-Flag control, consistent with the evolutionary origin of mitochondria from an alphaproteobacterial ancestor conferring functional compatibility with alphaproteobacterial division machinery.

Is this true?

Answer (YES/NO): YES